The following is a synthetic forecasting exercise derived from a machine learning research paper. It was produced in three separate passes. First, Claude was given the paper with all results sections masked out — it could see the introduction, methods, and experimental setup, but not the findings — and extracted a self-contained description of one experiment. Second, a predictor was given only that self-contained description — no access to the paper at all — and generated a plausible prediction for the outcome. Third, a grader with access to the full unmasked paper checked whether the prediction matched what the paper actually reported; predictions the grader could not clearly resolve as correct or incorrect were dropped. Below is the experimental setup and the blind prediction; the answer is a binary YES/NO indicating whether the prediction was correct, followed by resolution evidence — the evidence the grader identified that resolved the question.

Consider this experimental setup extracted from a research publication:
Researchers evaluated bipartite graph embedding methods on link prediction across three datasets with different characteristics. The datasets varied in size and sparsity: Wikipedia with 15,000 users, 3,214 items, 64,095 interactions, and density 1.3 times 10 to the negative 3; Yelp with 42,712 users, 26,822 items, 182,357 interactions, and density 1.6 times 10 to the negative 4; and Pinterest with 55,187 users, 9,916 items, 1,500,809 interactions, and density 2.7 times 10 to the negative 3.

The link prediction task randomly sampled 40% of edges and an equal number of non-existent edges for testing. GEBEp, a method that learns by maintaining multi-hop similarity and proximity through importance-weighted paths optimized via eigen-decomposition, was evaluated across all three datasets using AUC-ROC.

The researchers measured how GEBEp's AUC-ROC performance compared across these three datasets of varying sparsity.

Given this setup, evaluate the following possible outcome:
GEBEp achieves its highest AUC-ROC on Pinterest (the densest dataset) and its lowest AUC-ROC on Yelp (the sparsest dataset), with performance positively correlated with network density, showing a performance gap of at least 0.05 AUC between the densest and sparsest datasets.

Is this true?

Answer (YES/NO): NO